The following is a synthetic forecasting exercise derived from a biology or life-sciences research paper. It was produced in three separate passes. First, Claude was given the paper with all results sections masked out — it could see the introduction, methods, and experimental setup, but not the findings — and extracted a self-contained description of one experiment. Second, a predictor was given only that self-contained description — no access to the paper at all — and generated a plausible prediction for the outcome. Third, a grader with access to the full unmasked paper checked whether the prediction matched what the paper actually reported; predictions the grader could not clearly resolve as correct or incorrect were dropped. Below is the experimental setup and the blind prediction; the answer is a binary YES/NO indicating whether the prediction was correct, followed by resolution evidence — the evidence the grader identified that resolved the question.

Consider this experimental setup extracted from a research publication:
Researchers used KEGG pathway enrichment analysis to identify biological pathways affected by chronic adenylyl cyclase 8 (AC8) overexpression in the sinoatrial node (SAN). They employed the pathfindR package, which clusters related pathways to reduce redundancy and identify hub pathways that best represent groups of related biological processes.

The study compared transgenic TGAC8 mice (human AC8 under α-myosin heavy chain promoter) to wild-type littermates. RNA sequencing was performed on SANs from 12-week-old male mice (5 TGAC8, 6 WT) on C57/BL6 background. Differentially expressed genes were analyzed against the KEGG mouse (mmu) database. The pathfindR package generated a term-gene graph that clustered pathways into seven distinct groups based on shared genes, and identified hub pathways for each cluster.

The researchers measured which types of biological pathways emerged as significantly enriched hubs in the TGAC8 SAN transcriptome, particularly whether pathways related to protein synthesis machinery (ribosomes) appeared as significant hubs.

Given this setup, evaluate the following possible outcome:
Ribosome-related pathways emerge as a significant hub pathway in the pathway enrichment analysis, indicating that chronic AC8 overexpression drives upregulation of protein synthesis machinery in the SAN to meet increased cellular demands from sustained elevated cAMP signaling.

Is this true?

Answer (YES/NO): NO